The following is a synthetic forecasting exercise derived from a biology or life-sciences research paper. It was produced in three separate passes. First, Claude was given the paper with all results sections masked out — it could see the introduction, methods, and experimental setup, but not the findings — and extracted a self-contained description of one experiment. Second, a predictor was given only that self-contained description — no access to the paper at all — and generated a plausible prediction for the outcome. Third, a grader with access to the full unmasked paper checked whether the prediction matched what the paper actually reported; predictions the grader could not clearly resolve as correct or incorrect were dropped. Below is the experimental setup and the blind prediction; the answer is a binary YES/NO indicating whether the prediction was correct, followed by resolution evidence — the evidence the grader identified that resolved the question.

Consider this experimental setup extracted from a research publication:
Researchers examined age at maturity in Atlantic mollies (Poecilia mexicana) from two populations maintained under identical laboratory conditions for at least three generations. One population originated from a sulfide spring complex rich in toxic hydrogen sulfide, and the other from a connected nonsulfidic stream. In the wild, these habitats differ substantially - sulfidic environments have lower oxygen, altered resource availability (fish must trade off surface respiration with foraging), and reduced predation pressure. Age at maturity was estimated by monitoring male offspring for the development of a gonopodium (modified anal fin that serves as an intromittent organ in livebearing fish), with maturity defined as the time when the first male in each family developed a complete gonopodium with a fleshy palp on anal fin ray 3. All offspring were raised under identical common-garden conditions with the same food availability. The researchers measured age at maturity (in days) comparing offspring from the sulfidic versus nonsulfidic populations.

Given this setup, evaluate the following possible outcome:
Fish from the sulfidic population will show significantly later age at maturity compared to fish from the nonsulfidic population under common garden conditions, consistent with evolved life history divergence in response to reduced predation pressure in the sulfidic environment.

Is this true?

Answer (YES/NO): YES